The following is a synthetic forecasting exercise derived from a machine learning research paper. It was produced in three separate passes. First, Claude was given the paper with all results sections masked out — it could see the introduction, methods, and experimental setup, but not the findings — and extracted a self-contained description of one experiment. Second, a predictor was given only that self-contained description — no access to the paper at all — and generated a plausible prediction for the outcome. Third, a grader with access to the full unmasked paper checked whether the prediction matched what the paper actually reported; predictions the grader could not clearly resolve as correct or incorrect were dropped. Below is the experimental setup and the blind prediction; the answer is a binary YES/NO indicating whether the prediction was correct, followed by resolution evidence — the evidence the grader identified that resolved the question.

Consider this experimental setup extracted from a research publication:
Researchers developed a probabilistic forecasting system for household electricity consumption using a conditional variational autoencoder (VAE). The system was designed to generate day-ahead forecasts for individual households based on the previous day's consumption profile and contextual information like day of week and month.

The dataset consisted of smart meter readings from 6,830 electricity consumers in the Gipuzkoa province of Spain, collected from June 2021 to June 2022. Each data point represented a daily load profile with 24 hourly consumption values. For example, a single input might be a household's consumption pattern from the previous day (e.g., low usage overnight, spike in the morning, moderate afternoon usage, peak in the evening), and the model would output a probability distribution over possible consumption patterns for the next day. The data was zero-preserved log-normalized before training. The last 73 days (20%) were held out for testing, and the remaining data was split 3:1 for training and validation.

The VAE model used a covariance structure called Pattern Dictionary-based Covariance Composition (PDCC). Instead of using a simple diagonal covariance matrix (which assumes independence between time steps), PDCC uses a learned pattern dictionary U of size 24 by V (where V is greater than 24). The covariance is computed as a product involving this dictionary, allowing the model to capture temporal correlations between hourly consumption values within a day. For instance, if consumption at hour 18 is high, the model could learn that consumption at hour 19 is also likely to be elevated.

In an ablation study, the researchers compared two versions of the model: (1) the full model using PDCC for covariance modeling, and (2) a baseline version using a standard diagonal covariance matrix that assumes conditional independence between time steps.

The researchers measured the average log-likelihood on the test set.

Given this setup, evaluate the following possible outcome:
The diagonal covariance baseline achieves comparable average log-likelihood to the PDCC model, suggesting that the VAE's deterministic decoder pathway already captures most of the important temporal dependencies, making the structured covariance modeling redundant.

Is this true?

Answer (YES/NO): NO